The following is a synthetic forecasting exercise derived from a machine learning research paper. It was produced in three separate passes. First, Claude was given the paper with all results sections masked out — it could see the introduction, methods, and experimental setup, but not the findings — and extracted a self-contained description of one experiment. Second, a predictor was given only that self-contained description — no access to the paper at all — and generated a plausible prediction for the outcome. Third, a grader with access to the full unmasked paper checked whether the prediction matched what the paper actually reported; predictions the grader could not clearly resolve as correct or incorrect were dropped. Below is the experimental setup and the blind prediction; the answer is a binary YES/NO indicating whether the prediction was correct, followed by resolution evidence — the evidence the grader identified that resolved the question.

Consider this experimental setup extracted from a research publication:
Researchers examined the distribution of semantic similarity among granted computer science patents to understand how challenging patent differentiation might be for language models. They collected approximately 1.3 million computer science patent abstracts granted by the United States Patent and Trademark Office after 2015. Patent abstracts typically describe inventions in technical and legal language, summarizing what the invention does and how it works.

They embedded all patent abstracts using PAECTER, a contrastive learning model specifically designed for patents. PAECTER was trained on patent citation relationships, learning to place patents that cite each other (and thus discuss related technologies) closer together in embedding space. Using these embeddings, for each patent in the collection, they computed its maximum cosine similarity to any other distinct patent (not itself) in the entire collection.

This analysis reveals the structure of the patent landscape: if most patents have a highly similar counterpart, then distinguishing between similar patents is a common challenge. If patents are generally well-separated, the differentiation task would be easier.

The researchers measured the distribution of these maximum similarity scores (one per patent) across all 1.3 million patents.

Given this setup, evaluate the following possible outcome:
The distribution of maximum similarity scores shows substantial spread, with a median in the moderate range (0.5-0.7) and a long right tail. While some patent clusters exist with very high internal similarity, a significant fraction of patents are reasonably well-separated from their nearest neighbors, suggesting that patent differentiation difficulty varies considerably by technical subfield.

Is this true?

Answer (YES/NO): NO